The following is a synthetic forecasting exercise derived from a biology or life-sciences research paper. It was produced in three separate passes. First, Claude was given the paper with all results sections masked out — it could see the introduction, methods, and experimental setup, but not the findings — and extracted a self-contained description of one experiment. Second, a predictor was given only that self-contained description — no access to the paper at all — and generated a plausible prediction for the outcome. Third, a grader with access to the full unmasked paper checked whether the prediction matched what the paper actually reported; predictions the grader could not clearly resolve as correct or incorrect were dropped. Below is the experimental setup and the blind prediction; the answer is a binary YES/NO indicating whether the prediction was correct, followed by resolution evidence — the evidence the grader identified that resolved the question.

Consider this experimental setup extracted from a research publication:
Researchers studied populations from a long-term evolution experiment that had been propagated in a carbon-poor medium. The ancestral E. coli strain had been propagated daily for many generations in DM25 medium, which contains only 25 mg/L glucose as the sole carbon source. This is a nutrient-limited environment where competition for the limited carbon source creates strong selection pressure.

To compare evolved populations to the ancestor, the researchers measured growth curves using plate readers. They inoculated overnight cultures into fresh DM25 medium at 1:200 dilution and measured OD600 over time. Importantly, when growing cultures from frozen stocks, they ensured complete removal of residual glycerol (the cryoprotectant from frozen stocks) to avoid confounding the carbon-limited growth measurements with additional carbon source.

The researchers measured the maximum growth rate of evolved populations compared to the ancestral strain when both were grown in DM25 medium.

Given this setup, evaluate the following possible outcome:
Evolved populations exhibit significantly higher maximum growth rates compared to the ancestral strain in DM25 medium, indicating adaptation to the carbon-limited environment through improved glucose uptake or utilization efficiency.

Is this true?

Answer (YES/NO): YES